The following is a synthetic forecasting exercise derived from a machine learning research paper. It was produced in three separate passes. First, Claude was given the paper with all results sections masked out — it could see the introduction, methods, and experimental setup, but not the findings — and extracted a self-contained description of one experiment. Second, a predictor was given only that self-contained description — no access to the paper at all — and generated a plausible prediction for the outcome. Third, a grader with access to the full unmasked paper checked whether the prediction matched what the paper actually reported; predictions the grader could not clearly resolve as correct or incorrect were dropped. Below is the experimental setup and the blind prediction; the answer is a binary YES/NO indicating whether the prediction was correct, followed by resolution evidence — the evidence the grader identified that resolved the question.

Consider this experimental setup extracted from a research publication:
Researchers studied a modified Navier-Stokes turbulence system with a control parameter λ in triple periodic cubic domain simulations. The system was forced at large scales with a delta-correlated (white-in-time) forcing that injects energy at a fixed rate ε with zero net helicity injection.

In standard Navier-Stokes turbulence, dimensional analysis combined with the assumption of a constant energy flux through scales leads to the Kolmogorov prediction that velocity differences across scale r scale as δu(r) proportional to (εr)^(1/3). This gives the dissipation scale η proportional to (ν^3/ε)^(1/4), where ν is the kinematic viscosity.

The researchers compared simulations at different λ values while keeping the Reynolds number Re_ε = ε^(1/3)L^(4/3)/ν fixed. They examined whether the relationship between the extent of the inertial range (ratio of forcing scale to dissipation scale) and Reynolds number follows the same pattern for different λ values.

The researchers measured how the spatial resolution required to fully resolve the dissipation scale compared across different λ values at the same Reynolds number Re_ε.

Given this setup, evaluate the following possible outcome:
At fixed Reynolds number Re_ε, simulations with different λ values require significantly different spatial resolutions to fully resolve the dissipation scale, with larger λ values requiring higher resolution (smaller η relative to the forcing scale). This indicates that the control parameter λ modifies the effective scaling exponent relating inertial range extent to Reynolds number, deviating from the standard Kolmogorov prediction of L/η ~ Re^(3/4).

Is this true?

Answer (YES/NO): NO